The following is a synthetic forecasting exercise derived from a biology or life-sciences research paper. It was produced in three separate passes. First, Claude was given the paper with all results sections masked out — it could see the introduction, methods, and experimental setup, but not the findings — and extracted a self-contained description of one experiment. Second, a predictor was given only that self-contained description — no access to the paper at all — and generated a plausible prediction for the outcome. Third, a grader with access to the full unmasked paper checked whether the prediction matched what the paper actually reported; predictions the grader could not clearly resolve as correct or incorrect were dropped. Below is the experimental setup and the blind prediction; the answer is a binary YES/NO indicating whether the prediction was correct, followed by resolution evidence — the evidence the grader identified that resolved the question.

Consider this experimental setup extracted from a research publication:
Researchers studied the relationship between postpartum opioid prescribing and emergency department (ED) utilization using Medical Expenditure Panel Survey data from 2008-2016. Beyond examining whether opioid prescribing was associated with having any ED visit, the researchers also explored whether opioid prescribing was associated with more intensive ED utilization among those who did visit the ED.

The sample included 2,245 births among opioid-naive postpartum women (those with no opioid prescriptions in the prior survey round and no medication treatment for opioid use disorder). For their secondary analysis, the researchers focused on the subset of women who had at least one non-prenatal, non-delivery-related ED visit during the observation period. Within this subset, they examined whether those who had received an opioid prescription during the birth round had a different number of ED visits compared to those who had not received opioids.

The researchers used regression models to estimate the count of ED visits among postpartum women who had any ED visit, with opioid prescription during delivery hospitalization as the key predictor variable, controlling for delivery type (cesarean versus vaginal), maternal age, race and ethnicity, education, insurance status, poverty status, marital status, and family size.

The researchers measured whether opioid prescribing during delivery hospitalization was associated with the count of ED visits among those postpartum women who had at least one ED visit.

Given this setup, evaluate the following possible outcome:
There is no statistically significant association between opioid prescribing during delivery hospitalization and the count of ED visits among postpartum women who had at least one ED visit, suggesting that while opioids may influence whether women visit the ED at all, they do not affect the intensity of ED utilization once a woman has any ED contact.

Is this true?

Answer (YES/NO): YES